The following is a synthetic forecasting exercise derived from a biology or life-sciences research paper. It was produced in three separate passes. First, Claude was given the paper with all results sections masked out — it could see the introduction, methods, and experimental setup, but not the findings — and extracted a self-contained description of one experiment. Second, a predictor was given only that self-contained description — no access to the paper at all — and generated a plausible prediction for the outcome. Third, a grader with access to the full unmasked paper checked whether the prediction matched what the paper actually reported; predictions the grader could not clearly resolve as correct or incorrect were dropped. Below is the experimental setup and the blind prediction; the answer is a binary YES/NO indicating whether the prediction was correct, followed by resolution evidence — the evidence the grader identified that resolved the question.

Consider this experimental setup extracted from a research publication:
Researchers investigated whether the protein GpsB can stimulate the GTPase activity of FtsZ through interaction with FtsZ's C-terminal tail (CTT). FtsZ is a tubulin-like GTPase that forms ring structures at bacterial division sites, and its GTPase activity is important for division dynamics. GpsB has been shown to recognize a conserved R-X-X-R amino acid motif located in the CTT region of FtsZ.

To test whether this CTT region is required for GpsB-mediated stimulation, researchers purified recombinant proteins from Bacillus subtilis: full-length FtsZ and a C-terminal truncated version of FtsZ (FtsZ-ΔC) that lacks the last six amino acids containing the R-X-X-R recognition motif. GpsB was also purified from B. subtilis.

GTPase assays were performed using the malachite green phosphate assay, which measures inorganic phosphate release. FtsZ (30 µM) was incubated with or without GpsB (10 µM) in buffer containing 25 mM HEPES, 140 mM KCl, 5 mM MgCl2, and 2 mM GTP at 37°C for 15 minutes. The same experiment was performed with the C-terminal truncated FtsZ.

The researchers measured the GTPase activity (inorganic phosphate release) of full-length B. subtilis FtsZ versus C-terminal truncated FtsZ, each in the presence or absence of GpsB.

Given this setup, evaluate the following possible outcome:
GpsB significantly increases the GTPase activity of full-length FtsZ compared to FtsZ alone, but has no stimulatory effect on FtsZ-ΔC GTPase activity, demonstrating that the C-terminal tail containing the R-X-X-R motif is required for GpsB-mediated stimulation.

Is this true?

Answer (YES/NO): YES